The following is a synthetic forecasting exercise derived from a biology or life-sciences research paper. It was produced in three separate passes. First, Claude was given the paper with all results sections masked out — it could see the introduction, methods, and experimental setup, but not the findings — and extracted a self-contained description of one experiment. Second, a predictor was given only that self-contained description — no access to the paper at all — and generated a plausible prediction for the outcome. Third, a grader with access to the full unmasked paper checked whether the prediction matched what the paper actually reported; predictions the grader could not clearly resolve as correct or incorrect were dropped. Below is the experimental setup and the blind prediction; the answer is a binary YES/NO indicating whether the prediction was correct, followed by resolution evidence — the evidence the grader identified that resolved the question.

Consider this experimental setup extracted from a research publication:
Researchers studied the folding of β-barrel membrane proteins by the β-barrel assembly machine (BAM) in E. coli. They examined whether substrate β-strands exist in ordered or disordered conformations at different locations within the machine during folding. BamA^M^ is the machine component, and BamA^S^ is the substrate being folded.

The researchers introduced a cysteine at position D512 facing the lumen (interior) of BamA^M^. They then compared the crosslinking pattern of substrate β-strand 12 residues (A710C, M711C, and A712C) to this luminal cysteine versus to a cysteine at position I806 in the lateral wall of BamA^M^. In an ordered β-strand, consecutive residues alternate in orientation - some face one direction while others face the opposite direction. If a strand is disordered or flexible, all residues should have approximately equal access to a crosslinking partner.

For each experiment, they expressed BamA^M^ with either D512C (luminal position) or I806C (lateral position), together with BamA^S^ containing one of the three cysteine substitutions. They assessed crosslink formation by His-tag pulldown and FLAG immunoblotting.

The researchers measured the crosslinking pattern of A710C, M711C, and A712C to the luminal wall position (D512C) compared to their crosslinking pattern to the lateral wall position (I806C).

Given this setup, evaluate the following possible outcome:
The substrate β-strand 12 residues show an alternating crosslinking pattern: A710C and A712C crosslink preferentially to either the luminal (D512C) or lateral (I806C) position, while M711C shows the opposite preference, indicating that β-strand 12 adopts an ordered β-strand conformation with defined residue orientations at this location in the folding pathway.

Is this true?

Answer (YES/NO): NO